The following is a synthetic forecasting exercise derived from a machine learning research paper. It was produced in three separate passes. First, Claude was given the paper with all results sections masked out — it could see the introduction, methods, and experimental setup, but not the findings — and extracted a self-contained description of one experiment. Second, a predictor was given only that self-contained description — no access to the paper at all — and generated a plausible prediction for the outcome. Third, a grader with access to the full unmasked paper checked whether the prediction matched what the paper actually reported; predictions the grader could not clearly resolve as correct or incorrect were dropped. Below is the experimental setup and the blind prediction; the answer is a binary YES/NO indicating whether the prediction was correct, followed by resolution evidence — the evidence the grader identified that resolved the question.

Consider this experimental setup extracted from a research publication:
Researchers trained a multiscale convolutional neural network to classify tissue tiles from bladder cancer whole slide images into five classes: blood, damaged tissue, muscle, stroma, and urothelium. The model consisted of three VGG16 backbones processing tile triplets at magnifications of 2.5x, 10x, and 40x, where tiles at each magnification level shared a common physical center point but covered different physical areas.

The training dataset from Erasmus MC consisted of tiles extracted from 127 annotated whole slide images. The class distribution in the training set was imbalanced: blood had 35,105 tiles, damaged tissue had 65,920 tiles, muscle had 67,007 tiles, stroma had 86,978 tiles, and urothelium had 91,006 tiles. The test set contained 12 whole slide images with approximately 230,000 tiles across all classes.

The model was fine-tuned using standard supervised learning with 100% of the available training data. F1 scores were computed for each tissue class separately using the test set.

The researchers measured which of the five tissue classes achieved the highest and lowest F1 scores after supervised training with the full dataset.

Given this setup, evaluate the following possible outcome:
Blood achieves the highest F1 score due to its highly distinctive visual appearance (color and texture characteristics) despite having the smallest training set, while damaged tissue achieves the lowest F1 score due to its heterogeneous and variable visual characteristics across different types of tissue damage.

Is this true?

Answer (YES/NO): NO